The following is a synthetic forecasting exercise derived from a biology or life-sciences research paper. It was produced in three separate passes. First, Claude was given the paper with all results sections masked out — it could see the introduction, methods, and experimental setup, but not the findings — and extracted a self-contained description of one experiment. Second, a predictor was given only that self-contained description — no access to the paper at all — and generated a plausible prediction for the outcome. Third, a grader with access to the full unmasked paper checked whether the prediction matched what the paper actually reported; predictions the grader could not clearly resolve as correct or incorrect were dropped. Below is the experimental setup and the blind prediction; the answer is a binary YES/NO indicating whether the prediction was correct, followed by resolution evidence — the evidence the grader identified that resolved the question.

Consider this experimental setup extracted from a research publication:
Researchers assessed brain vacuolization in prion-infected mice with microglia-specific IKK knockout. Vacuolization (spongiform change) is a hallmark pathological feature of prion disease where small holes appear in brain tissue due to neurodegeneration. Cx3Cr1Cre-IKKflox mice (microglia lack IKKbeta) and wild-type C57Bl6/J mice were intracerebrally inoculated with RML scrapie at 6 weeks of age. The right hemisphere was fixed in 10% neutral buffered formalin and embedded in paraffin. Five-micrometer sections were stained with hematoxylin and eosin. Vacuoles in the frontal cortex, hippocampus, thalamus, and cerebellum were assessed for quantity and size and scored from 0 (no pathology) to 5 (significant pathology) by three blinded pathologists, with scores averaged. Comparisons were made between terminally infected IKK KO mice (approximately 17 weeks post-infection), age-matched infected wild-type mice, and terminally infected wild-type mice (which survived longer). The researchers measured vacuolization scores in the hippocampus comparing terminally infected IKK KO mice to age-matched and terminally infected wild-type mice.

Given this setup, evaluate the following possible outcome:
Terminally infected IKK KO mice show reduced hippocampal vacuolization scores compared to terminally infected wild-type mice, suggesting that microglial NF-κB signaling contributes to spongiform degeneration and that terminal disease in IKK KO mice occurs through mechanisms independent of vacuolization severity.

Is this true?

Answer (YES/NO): NO